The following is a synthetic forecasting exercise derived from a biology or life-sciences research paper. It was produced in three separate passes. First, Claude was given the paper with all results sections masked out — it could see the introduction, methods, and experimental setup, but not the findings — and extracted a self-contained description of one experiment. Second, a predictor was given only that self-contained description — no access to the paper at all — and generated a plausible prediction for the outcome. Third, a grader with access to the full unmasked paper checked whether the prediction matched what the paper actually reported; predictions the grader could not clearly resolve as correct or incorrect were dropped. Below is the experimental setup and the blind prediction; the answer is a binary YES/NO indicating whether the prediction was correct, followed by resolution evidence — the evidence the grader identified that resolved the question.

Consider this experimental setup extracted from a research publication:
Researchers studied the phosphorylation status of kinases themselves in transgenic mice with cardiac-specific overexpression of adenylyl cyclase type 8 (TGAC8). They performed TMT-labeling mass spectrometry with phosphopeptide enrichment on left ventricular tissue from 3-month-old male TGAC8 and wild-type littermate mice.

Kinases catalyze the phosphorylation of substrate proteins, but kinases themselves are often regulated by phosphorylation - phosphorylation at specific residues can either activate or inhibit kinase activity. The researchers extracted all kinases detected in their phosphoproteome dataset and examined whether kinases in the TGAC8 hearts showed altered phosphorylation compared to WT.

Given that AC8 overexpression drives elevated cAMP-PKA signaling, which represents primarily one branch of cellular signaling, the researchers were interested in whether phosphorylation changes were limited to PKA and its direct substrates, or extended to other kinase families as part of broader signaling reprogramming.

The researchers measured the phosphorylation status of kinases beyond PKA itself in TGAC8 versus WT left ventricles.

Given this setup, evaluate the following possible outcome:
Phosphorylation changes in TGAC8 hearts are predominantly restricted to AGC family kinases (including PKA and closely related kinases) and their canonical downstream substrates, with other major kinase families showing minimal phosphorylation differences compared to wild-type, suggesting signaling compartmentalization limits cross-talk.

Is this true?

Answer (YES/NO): NO